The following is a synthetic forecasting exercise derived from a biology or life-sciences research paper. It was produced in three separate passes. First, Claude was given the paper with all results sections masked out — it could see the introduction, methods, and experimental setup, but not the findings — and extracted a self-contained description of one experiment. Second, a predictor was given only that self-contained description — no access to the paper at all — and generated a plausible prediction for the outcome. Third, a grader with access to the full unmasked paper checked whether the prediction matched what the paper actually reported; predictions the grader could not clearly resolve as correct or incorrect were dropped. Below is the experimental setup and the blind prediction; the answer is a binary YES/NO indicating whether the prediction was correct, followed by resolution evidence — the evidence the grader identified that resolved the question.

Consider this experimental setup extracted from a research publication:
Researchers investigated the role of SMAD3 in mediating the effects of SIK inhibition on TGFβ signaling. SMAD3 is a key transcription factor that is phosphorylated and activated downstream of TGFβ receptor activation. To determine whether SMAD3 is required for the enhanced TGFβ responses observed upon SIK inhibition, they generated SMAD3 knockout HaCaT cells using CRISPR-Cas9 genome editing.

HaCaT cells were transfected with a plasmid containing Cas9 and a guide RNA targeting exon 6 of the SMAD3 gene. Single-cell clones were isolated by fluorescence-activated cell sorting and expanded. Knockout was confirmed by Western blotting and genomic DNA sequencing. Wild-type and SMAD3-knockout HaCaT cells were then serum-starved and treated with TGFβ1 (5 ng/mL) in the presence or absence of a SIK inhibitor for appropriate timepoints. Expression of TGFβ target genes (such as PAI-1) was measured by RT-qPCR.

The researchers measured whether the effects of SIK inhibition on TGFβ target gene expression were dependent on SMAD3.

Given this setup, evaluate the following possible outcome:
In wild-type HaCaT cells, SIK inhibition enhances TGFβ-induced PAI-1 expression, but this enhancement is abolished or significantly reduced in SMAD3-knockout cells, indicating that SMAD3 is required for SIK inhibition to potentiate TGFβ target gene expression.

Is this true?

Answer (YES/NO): NO